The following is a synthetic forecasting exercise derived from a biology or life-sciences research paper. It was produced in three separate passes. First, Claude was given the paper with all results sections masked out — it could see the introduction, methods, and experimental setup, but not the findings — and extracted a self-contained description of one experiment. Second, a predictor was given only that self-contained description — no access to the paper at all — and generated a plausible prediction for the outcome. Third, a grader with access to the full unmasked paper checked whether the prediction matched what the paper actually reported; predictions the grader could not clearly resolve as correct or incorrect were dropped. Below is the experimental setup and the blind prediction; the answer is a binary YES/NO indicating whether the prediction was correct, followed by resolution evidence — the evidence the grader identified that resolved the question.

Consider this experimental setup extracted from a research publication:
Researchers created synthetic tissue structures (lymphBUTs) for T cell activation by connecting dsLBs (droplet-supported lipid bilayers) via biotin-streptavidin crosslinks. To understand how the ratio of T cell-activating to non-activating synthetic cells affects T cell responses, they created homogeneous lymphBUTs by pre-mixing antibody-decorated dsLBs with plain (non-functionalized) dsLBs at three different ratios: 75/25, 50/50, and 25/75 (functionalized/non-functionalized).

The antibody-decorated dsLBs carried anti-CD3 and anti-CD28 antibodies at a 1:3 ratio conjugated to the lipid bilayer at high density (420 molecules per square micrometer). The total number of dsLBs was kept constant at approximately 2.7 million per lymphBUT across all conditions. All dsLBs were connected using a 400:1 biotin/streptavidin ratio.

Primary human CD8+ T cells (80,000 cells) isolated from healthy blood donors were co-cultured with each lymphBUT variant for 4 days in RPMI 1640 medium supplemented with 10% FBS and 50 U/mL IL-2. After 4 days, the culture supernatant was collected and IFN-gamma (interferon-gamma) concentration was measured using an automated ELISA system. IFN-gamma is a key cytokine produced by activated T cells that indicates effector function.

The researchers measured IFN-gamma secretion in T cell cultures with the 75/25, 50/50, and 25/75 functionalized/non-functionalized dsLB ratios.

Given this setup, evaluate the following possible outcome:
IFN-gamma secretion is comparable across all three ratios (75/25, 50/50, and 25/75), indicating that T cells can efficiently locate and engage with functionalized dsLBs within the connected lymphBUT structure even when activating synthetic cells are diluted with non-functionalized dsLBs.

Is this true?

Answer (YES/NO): NO